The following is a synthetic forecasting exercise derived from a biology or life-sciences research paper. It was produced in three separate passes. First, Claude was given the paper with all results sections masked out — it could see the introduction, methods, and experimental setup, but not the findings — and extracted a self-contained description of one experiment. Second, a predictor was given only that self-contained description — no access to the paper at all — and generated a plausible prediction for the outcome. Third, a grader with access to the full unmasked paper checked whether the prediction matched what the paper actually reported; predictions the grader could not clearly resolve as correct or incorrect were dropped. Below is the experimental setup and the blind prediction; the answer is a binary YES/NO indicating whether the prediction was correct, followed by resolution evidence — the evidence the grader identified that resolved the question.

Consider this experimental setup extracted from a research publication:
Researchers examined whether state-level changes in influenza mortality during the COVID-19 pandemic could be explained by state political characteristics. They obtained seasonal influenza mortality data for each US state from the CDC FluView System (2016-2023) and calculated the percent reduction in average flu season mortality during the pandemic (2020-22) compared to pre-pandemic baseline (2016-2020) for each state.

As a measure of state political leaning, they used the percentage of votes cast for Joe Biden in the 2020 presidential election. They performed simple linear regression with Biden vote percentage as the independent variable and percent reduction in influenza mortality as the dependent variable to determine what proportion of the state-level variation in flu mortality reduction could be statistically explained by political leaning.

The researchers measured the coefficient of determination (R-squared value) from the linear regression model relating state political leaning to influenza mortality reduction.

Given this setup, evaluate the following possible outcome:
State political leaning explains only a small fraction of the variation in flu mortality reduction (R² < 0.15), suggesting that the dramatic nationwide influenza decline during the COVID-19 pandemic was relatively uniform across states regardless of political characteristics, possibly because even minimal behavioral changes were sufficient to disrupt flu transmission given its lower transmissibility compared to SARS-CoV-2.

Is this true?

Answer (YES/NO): NO